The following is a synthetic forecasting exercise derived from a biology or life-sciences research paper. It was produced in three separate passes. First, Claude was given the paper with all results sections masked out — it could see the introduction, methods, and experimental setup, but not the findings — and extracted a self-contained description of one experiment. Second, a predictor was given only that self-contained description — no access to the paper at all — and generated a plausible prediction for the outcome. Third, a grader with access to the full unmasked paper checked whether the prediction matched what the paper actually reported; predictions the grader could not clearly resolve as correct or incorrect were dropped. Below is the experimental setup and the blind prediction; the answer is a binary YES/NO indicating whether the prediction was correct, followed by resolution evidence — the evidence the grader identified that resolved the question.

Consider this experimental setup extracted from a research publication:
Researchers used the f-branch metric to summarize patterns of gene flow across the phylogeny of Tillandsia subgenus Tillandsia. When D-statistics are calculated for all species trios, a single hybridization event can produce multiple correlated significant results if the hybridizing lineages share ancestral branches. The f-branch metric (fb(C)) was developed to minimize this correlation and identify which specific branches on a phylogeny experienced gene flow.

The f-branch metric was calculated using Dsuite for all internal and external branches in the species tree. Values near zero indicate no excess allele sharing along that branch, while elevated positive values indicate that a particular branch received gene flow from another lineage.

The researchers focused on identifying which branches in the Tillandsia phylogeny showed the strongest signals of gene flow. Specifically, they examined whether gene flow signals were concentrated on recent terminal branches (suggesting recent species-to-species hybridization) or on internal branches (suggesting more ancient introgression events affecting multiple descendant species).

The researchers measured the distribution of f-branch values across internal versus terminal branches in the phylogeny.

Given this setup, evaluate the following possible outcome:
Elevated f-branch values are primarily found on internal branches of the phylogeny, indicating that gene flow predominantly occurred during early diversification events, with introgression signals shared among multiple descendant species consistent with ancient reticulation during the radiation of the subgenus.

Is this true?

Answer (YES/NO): NO